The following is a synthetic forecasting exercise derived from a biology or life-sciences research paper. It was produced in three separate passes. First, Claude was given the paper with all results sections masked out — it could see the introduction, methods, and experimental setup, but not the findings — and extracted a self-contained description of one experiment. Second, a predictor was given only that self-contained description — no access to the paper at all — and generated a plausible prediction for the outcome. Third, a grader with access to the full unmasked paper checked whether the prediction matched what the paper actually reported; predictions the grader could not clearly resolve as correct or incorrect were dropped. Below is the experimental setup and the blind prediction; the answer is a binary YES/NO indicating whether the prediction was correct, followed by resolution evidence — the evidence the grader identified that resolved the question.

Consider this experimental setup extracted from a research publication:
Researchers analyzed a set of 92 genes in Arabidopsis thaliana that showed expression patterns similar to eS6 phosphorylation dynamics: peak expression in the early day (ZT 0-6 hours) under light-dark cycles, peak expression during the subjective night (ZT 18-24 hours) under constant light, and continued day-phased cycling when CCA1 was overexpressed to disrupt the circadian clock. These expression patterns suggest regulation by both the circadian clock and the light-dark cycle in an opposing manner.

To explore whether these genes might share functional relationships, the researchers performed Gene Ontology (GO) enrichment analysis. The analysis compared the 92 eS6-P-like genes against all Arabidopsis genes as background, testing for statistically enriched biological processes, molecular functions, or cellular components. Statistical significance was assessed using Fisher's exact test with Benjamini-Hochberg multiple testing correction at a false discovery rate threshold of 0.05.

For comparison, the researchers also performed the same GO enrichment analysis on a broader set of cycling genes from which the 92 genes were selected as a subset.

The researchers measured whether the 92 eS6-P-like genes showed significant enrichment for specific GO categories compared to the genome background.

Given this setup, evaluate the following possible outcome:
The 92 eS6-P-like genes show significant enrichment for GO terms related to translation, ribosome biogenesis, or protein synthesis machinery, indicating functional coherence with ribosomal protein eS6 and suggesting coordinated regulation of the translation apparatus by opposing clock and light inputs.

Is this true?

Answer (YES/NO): NO